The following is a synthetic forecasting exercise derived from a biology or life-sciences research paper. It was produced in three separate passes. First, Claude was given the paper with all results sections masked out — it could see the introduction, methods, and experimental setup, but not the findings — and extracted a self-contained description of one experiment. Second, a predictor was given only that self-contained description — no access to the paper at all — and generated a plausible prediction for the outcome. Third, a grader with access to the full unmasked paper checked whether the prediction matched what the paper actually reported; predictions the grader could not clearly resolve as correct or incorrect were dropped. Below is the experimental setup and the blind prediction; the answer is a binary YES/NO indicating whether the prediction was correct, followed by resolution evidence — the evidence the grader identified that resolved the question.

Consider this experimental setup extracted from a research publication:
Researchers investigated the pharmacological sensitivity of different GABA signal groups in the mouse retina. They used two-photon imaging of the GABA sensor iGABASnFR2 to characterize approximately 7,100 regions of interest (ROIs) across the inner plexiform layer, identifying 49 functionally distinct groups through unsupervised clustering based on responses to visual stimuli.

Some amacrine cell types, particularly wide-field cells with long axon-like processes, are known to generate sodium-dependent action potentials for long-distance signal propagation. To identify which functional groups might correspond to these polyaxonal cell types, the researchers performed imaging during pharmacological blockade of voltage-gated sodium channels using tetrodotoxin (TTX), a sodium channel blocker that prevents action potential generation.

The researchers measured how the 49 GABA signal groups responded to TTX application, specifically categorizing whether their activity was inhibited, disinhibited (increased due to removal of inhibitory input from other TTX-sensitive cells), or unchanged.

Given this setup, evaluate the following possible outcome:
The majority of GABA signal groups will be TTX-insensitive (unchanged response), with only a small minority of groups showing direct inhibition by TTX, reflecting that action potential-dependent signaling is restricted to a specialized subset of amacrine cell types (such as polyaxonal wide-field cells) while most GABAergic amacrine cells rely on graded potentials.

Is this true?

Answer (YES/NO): NO